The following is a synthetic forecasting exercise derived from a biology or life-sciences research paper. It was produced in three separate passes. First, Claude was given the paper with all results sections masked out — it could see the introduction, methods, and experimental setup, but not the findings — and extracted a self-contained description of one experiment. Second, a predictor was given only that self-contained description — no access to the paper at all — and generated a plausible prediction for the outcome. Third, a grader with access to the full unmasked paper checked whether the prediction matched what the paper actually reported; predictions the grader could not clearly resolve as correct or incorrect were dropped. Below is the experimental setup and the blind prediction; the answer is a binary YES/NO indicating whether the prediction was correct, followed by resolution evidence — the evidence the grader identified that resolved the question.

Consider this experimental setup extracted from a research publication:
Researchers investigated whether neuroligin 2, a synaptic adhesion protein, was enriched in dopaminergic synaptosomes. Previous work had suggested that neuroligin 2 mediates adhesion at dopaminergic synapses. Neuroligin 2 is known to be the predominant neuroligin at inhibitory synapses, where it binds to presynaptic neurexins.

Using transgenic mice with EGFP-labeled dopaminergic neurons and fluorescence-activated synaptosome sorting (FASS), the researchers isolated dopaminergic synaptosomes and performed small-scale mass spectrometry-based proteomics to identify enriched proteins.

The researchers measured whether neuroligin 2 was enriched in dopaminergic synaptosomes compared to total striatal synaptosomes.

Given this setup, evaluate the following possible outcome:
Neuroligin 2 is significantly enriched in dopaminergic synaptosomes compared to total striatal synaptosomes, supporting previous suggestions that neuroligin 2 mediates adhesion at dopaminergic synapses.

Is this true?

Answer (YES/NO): NO